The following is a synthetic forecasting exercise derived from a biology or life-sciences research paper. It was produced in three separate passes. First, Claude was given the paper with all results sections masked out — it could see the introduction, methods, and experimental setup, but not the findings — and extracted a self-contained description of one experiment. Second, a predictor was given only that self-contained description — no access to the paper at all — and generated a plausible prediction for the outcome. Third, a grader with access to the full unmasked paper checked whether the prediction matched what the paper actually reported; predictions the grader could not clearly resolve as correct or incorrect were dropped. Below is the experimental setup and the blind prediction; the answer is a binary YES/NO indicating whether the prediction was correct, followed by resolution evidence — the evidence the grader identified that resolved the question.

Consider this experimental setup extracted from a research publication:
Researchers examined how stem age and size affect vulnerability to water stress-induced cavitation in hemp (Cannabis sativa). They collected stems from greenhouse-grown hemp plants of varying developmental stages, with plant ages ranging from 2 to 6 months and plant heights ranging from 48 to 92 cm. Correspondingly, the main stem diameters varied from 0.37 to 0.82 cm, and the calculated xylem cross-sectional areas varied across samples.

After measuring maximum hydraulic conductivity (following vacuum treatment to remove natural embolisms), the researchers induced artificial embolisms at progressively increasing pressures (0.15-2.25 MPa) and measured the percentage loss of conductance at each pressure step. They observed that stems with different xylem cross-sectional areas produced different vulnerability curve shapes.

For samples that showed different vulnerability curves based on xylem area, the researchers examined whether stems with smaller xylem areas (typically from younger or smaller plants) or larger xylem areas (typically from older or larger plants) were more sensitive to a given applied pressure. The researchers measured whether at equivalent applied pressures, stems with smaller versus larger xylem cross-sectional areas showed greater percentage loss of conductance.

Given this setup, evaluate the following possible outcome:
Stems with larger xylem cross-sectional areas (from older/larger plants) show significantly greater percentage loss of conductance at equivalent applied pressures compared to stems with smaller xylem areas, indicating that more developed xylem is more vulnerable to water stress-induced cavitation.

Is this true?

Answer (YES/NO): NO